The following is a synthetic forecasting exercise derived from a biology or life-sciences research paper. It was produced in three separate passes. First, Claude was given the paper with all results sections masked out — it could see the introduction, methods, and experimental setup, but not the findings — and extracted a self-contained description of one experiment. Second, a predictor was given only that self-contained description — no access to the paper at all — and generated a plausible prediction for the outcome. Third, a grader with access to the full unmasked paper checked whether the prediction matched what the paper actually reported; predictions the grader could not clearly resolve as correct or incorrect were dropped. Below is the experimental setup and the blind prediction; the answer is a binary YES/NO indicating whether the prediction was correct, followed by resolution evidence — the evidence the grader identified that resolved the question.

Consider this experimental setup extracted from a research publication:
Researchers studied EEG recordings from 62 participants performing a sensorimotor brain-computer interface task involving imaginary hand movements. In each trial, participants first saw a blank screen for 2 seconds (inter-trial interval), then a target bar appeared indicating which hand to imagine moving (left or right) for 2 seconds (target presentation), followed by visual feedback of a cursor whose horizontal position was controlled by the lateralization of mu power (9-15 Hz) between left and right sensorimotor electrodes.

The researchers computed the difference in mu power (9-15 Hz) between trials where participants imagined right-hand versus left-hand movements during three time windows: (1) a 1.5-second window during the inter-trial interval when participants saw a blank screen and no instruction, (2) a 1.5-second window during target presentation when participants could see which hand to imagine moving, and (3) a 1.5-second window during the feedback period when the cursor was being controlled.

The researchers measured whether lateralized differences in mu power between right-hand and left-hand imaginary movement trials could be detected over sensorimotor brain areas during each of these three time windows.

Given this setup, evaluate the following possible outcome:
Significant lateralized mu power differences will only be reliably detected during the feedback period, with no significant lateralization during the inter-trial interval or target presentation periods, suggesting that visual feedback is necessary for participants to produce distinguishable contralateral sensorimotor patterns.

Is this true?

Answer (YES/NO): NO